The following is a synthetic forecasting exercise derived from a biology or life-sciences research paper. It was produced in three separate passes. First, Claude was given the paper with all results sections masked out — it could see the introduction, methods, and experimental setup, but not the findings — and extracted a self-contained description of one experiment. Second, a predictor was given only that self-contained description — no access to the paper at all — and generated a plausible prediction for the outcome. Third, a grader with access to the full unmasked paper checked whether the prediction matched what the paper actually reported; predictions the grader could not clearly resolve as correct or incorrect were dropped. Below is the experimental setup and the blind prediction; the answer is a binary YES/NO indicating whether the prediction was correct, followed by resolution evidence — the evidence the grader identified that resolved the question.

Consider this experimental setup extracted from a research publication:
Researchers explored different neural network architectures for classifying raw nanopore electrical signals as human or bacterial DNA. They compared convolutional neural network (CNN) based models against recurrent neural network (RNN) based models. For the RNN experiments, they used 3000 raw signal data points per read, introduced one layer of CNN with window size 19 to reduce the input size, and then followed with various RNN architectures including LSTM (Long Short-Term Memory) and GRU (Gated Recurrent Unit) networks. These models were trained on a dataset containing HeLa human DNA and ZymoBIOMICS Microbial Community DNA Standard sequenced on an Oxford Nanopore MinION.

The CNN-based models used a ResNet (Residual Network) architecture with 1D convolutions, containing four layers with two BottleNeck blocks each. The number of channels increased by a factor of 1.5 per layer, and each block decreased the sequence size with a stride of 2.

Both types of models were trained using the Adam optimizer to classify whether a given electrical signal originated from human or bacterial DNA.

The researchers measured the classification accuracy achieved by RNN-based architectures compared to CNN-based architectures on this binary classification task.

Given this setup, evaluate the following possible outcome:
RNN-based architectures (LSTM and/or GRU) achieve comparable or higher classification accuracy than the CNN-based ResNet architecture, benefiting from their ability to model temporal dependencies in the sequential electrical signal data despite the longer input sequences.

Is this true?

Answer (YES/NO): NO